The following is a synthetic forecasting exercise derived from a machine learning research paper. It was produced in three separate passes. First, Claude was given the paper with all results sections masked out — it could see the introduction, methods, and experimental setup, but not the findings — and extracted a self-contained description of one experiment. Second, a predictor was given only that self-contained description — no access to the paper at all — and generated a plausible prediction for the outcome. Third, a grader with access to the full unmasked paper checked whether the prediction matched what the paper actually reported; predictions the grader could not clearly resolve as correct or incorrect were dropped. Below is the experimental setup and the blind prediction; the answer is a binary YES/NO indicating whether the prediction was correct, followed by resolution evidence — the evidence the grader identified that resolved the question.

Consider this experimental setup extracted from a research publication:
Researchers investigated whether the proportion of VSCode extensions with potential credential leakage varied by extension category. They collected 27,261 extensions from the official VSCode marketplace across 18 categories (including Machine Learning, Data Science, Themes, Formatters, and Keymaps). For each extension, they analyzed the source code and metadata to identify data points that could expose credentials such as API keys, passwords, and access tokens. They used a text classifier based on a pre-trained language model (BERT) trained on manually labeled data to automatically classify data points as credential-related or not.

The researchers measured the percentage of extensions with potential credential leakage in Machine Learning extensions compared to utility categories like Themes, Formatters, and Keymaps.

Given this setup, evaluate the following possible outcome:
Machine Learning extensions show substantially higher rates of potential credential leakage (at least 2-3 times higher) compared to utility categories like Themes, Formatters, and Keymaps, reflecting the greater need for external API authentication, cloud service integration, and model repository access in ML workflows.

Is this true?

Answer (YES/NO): YES